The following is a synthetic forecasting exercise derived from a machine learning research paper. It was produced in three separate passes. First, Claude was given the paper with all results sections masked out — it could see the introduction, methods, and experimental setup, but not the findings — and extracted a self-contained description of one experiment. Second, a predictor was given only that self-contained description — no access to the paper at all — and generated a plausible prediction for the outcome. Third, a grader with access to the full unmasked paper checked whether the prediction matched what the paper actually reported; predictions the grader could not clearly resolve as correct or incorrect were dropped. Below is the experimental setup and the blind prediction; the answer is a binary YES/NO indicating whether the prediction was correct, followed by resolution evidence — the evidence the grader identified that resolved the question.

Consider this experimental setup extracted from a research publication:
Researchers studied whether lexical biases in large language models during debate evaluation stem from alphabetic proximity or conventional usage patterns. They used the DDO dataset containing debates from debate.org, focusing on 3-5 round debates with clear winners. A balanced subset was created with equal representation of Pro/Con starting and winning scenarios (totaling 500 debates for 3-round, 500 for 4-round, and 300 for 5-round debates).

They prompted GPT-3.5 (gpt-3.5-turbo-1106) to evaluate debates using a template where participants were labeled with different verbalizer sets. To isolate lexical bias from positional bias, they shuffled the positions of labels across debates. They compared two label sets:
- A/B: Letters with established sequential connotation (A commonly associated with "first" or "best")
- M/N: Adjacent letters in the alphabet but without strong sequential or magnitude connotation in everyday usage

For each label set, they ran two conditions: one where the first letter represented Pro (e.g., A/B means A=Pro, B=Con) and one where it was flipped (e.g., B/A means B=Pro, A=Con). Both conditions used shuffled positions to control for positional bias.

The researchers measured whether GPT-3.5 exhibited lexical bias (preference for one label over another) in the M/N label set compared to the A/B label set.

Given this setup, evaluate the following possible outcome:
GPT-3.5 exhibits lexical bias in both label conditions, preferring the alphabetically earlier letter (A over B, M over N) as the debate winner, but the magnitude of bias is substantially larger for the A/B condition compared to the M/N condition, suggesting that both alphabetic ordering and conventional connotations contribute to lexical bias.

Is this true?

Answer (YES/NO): NO